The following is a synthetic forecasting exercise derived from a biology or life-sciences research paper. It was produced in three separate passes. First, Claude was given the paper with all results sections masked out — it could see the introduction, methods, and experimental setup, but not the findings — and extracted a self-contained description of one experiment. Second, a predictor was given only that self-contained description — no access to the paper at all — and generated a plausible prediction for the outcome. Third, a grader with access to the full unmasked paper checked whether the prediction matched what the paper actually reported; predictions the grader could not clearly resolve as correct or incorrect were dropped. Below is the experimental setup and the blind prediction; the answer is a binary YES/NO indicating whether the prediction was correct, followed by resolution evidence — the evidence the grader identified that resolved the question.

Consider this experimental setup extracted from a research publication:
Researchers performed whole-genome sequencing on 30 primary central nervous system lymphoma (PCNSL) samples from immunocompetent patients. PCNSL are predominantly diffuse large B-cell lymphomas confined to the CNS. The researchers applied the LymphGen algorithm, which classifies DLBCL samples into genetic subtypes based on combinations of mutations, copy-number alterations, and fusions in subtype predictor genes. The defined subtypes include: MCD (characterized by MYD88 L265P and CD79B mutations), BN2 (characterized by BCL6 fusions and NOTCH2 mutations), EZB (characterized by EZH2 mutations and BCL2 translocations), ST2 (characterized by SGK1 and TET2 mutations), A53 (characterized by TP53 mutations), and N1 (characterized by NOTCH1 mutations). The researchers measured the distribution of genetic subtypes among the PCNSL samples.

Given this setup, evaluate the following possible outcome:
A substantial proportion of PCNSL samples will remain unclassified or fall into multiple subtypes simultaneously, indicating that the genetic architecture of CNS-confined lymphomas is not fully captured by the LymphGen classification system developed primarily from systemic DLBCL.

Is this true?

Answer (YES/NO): NO